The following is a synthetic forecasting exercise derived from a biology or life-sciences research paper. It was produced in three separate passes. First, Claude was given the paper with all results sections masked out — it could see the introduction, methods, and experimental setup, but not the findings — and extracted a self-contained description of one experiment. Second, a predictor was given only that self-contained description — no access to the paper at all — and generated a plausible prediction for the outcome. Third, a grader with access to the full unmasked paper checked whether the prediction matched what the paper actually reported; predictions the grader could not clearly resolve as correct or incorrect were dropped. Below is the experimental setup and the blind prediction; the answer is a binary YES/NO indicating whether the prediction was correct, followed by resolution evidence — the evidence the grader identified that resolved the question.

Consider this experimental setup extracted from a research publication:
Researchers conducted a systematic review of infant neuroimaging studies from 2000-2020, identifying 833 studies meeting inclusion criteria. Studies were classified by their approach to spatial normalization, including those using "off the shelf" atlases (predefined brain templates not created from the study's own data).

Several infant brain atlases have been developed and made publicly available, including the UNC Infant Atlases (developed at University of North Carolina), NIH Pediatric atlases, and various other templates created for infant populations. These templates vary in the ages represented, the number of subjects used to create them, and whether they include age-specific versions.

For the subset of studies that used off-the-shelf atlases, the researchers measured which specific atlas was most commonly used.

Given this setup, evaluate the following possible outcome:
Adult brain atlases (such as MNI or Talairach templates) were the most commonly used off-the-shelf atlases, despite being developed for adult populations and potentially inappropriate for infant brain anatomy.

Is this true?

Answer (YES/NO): NO